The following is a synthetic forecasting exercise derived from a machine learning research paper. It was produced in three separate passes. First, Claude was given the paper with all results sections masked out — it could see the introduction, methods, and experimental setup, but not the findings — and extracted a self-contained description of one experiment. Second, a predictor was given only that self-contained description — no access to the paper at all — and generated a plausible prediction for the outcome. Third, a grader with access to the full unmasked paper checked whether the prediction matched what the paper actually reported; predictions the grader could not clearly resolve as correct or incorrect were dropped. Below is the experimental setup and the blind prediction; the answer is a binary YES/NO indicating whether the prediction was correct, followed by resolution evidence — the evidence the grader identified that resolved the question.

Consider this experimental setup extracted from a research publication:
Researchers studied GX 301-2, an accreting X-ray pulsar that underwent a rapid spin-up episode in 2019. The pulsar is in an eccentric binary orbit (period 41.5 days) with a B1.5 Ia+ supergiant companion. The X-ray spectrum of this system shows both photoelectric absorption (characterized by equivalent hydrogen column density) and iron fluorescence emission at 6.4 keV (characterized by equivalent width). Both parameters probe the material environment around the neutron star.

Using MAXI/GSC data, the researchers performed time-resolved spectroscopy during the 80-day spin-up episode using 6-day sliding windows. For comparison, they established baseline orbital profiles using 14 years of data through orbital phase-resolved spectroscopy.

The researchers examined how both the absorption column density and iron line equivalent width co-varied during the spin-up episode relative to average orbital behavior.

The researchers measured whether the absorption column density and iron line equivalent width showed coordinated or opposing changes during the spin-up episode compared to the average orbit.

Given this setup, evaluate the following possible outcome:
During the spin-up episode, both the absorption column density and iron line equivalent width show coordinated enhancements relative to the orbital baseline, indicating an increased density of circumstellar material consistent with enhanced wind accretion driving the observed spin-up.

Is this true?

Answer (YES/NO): NO